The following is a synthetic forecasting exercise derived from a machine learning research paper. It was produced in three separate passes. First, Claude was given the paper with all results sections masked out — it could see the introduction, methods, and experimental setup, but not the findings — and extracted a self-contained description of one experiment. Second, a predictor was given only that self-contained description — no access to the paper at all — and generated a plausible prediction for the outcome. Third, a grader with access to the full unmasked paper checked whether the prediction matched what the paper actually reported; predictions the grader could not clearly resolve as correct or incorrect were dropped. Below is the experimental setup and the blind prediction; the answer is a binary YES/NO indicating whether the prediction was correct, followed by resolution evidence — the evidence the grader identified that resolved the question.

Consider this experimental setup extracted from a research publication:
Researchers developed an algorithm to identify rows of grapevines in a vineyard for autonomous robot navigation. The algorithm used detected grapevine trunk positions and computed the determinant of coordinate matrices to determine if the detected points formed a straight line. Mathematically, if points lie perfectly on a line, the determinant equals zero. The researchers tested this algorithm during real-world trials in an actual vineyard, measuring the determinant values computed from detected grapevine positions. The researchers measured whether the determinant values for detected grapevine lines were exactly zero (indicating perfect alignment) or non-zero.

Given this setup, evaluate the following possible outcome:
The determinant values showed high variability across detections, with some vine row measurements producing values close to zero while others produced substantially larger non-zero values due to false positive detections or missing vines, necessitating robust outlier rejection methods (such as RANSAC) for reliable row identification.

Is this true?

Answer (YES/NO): NO